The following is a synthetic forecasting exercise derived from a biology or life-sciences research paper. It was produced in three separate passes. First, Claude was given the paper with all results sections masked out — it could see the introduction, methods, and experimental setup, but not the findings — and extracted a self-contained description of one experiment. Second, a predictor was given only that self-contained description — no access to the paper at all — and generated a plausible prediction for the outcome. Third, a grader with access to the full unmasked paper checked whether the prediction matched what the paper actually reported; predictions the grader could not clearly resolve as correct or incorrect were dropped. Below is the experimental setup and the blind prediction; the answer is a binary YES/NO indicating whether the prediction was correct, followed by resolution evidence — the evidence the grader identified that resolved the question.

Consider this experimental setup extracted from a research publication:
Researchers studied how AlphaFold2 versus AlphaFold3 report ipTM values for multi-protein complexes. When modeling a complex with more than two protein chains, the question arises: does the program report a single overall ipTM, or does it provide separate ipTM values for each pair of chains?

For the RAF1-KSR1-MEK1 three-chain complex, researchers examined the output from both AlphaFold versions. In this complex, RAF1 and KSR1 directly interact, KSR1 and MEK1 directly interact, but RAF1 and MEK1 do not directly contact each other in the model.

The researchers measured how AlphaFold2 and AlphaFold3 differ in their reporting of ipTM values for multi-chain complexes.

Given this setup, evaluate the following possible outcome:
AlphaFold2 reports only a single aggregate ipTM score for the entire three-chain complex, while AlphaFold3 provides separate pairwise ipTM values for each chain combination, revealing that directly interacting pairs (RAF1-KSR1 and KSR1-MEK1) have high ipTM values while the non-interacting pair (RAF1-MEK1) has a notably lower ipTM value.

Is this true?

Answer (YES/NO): NO